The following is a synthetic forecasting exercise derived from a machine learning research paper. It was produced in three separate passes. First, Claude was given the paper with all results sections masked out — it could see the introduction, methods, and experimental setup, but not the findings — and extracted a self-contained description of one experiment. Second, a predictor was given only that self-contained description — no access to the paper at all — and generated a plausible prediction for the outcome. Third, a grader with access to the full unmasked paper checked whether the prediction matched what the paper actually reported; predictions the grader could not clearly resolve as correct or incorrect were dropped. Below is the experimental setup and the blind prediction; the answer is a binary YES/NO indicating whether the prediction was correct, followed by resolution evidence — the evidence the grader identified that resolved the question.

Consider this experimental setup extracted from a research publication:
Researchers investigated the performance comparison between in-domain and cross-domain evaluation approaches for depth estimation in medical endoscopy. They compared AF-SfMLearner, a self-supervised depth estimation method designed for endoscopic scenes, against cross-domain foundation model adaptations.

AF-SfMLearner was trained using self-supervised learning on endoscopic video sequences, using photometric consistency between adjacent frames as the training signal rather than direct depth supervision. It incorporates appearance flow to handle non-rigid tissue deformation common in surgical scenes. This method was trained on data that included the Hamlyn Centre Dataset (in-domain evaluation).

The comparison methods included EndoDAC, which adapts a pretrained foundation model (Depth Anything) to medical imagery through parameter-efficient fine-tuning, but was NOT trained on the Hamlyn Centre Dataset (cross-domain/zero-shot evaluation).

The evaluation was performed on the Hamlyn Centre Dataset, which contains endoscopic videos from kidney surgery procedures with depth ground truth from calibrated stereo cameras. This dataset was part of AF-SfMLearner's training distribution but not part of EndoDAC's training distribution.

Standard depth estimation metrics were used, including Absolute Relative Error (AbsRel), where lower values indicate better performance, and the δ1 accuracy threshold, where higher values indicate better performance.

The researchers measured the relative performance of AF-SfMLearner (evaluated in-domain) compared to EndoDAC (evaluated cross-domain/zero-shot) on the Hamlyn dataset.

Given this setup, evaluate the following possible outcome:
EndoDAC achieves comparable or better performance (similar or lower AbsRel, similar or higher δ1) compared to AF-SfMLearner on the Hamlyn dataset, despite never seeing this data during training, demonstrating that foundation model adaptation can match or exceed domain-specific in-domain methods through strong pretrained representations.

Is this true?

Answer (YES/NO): YES